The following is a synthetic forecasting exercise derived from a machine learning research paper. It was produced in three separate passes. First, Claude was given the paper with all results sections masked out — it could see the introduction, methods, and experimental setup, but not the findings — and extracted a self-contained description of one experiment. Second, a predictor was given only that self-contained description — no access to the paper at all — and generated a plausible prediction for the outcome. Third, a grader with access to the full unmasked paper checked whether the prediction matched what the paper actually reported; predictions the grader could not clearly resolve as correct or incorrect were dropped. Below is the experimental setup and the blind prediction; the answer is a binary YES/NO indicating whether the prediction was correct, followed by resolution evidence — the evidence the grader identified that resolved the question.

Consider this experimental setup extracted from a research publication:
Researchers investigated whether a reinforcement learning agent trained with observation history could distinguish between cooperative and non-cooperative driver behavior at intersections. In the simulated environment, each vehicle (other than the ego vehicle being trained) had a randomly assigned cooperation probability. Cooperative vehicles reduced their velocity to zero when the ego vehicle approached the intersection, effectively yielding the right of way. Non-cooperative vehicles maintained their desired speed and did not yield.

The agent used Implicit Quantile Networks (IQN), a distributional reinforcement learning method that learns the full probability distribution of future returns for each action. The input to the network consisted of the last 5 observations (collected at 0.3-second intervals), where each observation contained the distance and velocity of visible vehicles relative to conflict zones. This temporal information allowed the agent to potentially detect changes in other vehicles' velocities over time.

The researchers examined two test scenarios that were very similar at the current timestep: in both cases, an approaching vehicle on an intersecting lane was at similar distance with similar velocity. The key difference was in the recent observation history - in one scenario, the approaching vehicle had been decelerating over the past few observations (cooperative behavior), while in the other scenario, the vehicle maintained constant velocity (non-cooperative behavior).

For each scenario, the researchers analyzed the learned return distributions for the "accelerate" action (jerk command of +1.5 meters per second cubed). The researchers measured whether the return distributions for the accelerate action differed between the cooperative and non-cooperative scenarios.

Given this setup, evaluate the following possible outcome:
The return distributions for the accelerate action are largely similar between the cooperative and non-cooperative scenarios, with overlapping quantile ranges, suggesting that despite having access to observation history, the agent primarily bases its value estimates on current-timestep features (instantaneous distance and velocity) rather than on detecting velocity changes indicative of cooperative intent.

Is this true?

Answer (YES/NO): NO